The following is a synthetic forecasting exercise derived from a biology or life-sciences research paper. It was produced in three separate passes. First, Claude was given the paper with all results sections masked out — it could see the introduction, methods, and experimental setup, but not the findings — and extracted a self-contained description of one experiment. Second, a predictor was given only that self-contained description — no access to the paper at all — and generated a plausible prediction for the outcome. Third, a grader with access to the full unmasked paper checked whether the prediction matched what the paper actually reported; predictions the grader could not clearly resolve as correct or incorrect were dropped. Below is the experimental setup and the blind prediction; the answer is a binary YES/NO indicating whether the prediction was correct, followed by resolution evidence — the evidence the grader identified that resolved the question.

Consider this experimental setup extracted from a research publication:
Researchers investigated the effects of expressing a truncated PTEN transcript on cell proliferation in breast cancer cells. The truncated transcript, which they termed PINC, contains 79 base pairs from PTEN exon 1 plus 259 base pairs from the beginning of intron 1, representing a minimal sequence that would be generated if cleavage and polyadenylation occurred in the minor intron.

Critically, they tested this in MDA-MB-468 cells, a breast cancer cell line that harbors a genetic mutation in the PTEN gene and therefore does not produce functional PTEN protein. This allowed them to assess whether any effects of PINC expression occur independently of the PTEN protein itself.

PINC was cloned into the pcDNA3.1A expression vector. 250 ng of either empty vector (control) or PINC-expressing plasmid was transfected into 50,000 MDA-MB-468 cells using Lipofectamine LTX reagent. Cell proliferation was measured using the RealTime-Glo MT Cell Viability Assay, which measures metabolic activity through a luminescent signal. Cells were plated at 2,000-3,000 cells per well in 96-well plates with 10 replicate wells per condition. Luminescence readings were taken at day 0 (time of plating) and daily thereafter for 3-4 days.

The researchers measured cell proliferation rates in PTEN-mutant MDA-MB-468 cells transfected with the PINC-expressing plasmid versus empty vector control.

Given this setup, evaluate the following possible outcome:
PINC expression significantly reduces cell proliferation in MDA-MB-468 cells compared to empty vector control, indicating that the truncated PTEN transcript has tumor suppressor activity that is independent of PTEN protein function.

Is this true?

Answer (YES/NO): YES